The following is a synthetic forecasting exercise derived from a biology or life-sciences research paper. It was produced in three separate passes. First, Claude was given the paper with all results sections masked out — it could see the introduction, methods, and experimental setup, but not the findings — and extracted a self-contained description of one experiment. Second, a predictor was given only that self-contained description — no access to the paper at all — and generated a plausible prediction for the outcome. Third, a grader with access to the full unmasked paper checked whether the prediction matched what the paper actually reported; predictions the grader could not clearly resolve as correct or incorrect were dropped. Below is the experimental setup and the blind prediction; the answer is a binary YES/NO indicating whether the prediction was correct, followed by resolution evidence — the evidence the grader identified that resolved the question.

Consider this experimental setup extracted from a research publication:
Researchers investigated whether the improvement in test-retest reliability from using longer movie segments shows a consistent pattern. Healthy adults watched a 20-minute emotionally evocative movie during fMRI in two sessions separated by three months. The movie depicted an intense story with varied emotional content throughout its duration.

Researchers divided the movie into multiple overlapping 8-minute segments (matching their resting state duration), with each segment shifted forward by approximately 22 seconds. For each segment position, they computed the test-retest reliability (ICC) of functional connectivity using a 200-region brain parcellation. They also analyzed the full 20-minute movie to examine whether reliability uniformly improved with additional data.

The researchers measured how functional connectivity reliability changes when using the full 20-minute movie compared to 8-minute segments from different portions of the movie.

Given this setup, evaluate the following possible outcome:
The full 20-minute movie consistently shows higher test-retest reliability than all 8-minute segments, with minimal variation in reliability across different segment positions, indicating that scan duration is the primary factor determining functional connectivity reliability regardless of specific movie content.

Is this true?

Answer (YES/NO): NO